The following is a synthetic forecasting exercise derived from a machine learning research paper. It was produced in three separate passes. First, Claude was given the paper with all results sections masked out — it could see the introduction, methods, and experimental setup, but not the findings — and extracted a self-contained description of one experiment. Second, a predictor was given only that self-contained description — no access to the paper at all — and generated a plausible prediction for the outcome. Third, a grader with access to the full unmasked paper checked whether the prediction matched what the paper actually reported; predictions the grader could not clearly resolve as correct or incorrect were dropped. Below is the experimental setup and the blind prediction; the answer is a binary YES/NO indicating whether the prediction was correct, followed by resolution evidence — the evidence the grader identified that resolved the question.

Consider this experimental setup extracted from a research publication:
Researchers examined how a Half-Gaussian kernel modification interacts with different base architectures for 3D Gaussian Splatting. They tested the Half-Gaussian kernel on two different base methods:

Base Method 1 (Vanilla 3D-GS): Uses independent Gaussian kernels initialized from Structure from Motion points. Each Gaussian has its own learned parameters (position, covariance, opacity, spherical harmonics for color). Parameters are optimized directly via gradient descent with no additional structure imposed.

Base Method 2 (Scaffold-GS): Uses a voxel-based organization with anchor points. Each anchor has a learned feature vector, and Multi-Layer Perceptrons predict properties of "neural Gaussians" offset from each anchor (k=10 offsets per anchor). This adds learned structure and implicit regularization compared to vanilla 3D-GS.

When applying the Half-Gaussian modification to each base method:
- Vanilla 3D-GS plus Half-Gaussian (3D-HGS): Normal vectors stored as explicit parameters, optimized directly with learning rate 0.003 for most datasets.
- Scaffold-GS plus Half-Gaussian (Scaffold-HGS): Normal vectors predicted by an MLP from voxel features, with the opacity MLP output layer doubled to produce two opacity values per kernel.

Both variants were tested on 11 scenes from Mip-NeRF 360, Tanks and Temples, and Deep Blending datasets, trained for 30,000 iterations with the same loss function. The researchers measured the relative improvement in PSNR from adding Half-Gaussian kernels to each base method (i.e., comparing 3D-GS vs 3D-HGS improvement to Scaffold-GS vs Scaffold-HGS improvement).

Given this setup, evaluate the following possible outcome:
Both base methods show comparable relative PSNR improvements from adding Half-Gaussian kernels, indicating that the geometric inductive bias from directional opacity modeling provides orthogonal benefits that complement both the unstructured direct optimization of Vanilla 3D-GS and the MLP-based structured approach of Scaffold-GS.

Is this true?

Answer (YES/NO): NO